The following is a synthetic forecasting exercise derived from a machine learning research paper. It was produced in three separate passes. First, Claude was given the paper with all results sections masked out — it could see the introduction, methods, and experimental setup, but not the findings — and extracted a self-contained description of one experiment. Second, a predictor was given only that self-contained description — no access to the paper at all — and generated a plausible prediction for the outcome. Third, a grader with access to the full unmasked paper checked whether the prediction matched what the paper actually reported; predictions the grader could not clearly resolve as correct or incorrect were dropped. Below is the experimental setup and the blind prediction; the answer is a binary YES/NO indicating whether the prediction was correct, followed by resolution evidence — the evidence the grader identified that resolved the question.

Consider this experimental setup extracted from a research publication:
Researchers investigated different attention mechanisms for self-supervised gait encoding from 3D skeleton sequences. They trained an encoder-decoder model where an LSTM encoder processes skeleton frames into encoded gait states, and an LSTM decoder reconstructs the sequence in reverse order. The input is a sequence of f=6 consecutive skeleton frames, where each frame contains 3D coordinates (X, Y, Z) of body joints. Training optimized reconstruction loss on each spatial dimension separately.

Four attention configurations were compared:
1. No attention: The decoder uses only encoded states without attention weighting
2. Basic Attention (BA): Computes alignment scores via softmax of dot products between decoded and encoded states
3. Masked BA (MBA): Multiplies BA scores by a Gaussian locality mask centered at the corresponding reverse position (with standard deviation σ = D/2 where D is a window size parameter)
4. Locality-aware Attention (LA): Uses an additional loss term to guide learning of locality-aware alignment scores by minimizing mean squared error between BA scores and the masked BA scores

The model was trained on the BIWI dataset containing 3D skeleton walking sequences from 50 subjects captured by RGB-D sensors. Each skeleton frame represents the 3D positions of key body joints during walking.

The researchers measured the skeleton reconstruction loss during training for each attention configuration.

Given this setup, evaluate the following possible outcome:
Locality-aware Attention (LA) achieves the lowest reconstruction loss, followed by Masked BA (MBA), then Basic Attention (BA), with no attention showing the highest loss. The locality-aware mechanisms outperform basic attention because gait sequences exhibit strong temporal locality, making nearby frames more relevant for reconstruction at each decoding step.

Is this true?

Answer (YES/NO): NO